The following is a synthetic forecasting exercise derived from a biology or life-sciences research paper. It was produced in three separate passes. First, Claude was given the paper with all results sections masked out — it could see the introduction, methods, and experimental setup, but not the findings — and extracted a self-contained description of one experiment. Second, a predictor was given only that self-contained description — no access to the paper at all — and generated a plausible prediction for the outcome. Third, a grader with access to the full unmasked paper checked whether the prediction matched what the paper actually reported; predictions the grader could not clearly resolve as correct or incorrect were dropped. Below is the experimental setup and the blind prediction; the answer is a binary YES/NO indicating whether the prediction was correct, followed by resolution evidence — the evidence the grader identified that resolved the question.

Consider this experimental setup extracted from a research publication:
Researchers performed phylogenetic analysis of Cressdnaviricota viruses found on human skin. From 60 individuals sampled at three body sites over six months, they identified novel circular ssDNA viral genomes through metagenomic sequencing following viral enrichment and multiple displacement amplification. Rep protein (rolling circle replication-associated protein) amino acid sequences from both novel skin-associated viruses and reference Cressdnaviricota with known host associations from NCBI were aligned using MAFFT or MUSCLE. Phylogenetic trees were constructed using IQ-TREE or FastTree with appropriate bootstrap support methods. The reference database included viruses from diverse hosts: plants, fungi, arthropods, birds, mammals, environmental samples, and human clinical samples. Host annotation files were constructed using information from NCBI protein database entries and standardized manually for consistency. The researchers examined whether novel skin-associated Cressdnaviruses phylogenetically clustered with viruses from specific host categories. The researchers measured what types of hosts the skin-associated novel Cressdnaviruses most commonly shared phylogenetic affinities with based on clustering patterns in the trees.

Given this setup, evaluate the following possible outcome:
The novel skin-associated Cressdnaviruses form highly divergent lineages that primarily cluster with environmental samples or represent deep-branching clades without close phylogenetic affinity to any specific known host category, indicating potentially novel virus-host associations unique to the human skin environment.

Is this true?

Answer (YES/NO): NO